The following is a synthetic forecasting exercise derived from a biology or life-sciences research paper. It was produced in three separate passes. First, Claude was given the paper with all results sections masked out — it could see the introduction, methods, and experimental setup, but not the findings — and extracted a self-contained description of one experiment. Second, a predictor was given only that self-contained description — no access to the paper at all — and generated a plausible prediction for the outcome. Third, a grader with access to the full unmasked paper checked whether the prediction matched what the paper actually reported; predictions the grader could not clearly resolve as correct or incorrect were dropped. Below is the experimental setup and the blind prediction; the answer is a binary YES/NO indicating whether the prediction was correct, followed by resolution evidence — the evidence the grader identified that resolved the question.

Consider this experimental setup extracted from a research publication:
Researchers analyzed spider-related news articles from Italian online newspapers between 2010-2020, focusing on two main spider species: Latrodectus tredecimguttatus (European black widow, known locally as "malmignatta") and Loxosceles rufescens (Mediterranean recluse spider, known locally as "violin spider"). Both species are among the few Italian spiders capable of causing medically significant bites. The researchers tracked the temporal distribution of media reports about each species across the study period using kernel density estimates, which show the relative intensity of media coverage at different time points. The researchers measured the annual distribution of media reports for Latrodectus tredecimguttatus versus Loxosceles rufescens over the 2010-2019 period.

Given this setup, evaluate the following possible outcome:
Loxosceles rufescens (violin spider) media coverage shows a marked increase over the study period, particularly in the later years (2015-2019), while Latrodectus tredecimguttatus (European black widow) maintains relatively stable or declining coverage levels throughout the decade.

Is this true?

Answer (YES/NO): NO